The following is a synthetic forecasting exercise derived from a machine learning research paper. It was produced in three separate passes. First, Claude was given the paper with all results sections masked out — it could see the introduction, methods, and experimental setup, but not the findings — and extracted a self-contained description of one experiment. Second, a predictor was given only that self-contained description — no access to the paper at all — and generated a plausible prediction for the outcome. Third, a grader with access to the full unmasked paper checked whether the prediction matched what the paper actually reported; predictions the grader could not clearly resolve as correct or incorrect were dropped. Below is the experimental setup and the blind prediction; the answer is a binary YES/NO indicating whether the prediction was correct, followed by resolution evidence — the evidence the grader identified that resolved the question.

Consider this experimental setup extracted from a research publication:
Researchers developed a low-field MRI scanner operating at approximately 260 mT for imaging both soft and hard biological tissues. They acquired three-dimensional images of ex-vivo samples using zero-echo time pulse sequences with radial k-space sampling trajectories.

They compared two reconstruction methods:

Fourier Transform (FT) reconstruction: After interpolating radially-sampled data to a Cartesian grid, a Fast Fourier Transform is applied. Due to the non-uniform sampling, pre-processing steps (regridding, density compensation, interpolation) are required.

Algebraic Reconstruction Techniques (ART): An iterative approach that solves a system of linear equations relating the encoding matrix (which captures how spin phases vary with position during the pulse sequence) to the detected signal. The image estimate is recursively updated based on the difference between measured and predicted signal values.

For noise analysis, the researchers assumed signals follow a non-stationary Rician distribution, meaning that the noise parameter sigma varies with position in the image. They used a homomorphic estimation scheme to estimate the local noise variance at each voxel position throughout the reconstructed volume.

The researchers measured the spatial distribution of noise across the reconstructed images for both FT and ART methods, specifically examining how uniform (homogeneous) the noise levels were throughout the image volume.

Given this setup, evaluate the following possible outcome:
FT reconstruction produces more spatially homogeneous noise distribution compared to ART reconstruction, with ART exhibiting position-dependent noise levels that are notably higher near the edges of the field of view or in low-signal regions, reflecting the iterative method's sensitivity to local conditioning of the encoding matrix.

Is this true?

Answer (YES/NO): NO